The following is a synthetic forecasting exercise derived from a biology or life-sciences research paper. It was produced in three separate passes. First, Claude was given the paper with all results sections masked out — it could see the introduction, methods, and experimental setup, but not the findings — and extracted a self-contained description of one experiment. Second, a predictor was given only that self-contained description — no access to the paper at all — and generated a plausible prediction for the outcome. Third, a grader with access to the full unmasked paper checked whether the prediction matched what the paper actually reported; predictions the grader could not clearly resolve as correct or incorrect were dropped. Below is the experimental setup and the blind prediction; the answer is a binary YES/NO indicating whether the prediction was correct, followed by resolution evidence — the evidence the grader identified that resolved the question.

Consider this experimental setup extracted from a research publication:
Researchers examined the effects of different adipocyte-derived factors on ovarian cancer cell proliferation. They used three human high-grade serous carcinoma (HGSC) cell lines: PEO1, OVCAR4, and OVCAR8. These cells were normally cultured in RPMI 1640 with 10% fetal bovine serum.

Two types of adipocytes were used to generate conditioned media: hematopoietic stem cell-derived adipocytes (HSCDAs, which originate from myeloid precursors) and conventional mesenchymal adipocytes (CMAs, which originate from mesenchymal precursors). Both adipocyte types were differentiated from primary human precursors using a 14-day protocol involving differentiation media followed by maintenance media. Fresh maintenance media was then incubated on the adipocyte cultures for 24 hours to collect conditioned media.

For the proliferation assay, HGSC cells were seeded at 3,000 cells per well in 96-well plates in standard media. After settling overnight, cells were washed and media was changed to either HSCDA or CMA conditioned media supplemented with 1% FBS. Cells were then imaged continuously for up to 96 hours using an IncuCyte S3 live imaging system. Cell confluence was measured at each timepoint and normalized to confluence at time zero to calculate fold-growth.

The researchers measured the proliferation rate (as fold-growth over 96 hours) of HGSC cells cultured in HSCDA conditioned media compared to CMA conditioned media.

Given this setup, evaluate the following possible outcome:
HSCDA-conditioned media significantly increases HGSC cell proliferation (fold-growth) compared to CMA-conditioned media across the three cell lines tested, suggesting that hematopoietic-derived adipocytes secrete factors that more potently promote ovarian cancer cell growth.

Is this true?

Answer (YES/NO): NO